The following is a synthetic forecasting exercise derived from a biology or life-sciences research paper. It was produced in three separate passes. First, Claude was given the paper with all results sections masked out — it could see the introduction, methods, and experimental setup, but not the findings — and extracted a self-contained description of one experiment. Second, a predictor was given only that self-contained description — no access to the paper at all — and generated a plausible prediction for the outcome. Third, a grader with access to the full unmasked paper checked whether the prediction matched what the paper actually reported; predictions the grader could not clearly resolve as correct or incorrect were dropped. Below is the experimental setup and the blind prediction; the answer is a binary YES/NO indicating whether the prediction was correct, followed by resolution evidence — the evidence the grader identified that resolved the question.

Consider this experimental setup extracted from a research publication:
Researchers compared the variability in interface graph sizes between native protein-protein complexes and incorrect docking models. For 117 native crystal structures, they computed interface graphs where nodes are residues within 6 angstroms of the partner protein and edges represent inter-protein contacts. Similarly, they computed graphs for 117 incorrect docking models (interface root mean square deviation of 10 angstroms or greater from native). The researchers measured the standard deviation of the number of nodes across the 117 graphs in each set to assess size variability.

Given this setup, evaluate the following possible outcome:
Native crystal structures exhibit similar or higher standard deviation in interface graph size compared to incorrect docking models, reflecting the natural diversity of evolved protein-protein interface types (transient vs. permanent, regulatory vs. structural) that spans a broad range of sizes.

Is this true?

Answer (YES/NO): YES